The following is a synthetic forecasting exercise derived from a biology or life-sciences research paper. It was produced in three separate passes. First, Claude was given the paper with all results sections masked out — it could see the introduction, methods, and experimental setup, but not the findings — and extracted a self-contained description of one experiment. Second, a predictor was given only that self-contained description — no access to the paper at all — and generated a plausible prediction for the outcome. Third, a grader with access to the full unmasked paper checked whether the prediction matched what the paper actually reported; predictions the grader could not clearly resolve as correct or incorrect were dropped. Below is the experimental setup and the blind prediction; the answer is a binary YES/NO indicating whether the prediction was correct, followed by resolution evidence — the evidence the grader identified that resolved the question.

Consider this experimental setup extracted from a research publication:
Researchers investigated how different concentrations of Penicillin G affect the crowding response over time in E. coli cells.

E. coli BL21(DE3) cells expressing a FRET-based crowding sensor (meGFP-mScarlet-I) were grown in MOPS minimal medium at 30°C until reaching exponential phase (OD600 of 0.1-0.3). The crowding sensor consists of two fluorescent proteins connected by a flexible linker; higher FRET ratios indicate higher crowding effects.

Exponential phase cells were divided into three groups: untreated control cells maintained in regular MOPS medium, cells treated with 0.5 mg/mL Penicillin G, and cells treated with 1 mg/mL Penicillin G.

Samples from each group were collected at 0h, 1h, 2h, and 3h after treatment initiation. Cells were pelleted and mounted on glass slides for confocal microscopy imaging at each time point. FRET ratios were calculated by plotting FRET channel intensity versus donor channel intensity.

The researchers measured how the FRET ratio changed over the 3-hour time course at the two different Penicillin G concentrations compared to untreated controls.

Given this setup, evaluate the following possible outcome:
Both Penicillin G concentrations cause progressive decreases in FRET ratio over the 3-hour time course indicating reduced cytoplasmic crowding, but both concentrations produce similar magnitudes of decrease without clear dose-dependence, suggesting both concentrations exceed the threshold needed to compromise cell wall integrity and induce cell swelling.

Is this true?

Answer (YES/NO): NO